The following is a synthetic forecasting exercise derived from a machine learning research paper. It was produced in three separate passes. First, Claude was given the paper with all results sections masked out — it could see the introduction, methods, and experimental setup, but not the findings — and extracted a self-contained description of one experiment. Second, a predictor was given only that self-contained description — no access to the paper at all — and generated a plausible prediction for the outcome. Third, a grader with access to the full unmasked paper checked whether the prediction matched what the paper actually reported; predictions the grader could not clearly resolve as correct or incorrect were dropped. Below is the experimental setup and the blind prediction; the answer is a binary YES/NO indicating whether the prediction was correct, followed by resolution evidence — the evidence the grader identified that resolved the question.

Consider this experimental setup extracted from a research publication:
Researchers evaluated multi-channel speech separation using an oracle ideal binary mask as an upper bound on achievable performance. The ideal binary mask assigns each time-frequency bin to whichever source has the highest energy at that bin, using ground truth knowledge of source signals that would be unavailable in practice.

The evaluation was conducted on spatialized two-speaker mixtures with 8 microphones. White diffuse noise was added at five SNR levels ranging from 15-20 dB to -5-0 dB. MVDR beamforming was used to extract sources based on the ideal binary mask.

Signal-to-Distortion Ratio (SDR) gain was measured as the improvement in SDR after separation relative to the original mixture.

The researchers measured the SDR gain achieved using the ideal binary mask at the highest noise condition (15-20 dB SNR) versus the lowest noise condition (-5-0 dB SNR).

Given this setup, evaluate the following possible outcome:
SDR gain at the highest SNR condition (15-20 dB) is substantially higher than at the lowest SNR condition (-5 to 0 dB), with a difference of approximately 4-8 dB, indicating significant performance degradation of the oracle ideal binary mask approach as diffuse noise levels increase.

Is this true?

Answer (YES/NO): NO